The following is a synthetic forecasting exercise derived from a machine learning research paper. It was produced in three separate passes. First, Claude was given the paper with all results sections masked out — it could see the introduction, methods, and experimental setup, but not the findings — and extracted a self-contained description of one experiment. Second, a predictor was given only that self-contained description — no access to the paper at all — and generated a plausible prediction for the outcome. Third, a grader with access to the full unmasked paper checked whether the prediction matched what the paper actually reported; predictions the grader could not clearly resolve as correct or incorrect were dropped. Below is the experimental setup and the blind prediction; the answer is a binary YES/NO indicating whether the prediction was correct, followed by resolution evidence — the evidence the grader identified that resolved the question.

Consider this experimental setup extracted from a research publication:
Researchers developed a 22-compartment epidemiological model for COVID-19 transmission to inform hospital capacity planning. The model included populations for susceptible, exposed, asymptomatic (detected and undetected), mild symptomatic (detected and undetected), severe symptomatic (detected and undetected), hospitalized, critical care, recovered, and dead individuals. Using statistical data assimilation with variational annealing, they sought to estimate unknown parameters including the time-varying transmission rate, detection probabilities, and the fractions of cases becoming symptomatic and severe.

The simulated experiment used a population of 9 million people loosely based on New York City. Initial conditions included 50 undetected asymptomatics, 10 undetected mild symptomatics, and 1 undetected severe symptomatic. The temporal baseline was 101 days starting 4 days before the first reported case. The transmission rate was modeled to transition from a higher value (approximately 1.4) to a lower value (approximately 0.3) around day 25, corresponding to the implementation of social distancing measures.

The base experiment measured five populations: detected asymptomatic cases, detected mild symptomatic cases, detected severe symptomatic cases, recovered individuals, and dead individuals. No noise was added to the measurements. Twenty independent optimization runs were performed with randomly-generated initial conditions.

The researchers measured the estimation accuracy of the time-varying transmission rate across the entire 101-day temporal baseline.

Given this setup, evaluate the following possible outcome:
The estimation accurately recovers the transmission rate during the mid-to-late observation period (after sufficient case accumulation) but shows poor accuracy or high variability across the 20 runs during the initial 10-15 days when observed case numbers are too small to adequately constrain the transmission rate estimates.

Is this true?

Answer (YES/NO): NO